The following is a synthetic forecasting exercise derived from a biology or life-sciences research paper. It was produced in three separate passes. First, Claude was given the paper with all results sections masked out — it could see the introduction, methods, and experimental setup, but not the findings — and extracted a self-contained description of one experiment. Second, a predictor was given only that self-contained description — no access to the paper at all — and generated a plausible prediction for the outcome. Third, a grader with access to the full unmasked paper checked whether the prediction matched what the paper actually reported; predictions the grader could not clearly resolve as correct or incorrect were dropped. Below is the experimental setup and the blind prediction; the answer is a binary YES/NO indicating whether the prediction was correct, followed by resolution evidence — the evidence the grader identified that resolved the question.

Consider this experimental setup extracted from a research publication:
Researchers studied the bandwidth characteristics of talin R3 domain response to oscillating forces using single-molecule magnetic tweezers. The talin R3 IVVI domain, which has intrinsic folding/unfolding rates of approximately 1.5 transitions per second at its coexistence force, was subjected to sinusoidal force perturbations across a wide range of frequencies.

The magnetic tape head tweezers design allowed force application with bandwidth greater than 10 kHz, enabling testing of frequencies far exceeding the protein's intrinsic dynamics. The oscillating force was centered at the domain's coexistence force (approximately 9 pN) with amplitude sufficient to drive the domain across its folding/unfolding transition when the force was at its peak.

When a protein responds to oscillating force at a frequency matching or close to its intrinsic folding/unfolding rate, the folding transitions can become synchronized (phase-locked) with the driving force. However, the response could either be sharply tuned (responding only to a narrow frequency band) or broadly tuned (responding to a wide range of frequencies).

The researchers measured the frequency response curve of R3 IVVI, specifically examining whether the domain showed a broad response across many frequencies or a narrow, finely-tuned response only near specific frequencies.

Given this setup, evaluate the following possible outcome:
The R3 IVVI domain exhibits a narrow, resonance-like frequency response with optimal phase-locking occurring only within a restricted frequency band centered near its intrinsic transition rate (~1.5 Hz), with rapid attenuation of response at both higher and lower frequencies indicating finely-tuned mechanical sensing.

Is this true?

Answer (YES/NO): YES